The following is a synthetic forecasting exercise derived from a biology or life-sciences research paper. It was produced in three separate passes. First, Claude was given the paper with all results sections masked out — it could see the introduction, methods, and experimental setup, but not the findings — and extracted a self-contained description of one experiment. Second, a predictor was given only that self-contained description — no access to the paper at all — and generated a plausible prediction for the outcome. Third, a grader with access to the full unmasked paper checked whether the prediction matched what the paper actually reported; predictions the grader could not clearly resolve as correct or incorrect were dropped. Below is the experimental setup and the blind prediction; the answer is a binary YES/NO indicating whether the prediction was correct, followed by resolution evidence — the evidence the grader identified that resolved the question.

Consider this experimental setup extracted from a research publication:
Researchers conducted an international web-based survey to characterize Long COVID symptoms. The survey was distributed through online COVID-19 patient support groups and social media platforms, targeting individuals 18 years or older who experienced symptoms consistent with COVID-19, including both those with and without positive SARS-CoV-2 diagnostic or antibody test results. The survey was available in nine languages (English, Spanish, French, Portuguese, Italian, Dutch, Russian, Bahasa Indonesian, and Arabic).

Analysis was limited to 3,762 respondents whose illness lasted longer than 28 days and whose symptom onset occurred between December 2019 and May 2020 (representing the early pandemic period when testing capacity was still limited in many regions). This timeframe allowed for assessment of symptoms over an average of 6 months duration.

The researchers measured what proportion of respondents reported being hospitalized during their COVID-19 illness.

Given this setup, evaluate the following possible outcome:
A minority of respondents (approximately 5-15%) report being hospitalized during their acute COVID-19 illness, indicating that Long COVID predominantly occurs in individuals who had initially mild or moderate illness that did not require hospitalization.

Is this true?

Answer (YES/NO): YES